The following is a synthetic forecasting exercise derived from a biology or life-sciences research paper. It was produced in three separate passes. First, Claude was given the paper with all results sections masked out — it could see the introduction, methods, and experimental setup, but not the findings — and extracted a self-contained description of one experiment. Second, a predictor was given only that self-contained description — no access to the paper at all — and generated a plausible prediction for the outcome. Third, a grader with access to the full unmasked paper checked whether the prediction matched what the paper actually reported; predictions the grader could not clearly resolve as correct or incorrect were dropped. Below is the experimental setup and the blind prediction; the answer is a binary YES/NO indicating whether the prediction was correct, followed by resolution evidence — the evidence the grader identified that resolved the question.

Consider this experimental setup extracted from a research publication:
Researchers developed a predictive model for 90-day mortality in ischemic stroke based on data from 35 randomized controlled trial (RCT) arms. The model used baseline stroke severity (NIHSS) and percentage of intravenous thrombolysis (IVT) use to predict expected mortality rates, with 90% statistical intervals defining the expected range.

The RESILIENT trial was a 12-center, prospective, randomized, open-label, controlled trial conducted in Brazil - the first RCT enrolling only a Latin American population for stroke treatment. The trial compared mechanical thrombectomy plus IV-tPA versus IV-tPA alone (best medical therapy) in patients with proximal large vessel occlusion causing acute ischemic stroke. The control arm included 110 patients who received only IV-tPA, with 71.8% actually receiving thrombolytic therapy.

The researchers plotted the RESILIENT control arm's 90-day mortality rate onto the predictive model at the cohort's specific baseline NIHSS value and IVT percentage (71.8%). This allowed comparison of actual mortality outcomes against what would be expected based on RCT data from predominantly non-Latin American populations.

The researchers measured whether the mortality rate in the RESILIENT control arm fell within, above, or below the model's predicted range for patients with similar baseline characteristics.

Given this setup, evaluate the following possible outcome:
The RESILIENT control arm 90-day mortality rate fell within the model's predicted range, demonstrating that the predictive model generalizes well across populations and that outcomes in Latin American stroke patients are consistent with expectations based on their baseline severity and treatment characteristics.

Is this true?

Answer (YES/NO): NO